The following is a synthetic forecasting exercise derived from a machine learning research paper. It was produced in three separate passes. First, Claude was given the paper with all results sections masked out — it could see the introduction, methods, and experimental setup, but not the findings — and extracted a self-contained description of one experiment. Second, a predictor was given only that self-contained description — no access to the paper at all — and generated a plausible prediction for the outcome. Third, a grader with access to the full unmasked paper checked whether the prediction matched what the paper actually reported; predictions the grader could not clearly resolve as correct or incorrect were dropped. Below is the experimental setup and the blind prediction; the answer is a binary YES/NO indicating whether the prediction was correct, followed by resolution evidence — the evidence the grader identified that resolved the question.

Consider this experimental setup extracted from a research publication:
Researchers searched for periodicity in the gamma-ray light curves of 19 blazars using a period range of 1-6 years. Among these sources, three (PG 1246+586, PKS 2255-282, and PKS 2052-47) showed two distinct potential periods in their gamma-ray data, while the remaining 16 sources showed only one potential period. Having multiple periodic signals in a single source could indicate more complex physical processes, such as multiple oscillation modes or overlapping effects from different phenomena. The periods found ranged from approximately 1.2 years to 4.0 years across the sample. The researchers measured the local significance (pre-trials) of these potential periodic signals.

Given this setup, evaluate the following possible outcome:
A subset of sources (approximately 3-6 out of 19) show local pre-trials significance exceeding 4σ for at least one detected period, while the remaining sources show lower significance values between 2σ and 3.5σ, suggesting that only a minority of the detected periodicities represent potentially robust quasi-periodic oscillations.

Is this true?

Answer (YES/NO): NO